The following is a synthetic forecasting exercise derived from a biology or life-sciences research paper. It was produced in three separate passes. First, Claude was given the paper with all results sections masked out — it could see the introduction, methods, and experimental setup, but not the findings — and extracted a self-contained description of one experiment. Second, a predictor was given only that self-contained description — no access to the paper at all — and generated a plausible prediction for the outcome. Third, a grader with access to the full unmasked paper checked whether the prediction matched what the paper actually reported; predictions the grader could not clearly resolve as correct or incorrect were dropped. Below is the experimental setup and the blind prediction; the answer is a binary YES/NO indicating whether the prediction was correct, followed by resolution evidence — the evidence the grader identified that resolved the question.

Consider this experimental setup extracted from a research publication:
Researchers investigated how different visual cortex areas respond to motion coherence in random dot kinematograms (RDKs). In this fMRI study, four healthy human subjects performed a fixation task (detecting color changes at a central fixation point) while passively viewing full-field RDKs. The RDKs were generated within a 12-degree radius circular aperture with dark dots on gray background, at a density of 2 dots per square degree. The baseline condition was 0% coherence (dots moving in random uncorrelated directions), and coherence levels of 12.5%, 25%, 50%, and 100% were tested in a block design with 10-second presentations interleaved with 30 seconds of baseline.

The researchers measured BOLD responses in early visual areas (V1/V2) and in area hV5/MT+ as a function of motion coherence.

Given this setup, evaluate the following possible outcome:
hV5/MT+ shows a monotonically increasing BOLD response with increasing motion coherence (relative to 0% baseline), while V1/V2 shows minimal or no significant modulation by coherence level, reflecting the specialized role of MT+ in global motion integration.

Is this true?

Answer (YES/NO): NO